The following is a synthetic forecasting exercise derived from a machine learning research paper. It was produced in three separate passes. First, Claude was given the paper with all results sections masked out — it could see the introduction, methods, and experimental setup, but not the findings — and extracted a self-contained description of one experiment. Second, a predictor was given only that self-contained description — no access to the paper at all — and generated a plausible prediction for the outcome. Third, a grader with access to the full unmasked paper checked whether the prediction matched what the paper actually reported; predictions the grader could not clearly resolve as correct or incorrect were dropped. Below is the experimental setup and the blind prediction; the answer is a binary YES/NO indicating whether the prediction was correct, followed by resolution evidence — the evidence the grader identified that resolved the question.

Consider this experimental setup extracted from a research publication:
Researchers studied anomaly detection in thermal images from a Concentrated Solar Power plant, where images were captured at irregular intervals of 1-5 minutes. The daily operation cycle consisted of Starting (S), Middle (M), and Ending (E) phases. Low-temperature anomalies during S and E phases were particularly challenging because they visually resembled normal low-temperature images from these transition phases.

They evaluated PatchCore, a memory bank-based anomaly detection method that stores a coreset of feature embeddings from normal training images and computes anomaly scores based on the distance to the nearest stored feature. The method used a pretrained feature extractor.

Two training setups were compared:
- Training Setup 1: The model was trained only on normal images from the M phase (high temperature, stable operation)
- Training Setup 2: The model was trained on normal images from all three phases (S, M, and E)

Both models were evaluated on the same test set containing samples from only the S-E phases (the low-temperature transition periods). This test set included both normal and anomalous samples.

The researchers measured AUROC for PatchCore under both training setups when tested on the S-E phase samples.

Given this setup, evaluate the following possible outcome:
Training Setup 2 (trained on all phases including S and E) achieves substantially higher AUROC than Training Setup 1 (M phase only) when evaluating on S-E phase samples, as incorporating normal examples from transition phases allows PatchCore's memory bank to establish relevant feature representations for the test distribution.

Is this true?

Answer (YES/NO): YES